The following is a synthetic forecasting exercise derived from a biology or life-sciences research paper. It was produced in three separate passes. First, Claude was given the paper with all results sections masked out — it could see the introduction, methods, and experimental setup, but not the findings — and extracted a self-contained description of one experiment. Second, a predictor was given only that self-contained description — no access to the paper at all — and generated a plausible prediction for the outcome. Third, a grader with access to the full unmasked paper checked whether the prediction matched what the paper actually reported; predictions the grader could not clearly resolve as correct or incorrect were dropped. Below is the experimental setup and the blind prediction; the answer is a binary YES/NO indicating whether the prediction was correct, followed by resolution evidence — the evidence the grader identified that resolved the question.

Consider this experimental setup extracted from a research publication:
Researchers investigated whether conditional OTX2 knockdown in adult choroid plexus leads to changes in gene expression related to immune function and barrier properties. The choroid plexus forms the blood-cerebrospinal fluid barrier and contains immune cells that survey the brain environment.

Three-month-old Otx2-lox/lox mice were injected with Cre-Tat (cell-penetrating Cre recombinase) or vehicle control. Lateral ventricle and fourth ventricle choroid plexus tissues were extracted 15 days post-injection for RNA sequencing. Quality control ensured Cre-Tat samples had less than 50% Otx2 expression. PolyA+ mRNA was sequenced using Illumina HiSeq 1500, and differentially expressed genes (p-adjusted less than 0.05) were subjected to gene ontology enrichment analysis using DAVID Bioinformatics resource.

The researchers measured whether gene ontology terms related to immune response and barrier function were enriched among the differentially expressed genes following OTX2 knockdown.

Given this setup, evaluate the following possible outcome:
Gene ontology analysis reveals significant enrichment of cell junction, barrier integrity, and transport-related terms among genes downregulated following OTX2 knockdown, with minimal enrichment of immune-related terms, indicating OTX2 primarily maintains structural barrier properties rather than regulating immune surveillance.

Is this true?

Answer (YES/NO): NO